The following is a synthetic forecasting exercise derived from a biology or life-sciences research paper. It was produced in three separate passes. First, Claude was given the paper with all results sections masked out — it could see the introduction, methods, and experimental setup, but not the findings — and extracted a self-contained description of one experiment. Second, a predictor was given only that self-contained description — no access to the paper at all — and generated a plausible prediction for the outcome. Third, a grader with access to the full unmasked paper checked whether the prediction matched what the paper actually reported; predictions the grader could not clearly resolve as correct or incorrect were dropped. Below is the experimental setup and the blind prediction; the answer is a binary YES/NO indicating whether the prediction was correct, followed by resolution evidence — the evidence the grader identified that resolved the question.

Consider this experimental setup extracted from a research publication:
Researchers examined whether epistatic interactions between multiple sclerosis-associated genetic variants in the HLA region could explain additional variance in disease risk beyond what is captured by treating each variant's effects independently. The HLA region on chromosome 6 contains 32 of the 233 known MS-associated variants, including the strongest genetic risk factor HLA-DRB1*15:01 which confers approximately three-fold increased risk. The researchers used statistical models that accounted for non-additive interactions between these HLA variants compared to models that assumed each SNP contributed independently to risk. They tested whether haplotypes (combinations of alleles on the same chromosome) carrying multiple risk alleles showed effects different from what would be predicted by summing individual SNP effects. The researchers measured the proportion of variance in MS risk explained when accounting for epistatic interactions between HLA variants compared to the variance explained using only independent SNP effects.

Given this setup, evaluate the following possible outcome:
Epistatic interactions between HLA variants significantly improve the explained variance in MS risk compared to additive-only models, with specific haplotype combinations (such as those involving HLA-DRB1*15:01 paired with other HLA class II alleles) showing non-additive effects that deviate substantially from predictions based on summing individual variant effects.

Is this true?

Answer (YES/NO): YES